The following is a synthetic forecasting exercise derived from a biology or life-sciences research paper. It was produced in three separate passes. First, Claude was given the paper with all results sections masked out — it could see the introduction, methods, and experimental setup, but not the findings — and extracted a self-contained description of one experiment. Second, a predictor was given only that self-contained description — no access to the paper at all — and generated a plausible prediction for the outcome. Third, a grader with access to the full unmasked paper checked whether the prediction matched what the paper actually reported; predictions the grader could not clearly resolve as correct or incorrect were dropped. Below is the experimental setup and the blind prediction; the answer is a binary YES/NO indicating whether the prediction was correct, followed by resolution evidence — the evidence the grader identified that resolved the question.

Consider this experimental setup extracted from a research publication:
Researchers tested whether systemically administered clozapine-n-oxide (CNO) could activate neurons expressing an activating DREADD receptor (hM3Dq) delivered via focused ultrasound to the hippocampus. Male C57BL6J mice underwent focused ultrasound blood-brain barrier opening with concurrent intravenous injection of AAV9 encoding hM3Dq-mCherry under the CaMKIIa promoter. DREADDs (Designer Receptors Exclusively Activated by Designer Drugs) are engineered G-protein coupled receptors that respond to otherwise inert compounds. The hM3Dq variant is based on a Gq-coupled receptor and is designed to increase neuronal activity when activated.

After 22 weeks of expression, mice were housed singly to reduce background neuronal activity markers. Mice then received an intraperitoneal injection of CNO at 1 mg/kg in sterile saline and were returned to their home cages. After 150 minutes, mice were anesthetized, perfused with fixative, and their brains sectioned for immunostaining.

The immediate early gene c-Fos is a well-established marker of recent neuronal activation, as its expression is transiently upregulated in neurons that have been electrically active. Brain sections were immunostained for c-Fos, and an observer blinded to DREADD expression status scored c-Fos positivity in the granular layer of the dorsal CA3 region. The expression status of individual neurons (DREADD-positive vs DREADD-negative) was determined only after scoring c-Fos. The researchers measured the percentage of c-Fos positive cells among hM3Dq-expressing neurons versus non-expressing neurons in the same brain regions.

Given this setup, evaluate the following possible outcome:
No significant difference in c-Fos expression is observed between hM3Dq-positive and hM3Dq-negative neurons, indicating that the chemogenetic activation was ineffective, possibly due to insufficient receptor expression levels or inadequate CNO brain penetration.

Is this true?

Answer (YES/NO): NO